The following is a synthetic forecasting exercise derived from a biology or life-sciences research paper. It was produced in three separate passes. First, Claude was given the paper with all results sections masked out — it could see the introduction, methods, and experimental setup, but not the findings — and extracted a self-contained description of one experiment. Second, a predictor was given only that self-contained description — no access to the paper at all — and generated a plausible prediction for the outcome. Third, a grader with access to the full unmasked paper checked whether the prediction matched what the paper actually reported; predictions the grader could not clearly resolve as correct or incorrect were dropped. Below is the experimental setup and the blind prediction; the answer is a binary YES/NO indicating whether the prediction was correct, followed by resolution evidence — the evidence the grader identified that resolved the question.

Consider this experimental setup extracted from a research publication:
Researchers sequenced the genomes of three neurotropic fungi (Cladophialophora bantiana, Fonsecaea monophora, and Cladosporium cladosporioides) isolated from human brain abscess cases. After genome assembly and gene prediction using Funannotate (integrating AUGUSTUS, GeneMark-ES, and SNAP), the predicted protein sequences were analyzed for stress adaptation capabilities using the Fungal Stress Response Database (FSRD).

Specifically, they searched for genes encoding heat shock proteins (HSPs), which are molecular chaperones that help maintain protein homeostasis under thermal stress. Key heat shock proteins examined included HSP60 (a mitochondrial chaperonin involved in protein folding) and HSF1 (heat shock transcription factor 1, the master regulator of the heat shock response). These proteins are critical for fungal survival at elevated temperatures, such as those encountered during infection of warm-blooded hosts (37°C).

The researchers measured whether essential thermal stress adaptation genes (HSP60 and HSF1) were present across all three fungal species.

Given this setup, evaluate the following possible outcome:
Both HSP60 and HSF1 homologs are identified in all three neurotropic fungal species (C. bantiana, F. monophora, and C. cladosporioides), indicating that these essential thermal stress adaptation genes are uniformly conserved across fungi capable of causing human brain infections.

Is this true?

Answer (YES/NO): YES